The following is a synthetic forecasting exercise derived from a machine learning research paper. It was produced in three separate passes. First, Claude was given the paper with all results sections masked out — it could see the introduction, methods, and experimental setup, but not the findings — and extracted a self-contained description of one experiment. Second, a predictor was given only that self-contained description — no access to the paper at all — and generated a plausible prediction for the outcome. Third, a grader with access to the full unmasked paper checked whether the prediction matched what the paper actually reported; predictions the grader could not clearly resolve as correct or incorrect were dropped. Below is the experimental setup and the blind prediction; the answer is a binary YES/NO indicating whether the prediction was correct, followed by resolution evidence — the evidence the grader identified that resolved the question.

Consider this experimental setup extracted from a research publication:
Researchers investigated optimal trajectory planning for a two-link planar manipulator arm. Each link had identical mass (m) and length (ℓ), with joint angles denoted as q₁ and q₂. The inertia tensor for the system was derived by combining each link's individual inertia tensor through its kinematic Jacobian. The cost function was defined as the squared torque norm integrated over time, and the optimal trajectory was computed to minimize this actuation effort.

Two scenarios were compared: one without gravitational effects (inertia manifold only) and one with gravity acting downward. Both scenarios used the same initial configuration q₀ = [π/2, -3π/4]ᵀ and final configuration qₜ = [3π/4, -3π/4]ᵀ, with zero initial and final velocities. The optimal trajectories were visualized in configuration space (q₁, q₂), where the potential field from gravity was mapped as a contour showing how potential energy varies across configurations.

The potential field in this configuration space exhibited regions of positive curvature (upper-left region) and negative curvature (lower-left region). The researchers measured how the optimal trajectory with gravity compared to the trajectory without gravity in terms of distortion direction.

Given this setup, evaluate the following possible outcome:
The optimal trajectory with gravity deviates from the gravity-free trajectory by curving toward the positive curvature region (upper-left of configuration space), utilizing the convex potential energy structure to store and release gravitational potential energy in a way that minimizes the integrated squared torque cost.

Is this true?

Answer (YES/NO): NO